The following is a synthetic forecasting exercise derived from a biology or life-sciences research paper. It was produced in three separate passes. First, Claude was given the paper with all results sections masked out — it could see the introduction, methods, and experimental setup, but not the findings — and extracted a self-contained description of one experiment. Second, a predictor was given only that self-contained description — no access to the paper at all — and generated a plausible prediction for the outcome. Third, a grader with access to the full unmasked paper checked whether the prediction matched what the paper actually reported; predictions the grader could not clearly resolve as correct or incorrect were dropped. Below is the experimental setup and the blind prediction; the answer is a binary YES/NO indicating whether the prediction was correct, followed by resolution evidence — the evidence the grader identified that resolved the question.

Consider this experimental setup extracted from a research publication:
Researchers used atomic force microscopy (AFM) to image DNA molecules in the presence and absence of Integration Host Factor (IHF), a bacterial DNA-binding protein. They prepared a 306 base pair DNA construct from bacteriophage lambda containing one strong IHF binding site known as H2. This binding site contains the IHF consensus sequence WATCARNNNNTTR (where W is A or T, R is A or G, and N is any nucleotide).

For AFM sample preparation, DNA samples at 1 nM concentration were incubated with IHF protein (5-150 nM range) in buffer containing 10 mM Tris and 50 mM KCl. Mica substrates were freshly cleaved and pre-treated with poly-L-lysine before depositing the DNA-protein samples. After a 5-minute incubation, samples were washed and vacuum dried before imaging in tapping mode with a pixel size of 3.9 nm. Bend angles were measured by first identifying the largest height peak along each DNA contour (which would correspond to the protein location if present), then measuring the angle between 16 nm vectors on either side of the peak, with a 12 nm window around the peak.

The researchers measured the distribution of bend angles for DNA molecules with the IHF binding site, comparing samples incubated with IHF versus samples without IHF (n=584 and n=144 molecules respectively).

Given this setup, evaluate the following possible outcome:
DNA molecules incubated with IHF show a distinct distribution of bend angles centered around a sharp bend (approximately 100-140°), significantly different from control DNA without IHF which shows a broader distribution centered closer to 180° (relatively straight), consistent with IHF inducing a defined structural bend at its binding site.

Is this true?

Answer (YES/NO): NO